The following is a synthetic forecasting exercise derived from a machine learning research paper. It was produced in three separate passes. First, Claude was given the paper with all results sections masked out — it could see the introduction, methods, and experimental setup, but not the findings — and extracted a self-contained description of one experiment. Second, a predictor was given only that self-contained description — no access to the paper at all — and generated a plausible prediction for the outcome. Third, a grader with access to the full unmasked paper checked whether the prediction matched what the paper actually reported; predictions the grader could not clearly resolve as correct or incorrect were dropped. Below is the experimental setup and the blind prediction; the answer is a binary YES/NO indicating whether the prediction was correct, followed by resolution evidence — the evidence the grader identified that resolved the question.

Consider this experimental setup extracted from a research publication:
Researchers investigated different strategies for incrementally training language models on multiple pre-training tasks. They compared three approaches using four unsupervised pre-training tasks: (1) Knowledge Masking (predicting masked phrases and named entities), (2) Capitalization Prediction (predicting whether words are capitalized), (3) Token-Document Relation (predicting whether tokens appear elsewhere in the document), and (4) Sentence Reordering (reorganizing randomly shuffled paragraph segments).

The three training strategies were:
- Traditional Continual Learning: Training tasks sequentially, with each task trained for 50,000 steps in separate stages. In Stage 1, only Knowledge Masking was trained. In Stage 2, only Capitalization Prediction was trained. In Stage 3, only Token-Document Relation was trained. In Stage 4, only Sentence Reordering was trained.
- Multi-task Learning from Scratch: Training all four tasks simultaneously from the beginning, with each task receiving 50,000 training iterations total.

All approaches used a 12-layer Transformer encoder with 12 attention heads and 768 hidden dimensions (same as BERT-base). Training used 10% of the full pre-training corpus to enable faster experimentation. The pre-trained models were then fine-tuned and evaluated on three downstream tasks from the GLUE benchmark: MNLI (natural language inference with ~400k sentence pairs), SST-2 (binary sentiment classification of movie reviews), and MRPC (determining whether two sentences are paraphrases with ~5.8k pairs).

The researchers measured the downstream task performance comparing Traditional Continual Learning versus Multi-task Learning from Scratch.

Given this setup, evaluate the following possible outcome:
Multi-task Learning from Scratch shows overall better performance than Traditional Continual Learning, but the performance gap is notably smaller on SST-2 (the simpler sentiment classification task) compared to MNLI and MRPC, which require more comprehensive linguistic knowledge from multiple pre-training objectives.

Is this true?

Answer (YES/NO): NO